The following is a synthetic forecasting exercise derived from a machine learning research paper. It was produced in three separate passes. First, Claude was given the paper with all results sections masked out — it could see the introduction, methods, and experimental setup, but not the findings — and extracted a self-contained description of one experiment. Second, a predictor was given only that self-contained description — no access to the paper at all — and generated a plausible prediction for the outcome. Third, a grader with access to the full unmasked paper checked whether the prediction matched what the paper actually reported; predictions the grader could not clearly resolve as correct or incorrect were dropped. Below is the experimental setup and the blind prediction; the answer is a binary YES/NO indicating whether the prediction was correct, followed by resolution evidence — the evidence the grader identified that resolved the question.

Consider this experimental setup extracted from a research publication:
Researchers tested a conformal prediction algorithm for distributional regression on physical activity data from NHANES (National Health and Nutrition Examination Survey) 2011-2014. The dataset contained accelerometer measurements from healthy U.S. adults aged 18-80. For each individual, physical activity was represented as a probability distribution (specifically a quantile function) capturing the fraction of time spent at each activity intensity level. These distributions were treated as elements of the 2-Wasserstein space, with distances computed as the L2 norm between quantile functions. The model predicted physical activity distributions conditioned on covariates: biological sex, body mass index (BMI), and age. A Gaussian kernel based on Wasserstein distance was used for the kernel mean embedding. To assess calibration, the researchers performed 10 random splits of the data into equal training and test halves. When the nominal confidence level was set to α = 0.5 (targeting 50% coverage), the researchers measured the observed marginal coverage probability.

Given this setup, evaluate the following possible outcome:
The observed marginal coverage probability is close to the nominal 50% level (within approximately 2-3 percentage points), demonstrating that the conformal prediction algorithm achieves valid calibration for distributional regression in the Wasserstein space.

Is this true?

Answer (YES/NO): YES